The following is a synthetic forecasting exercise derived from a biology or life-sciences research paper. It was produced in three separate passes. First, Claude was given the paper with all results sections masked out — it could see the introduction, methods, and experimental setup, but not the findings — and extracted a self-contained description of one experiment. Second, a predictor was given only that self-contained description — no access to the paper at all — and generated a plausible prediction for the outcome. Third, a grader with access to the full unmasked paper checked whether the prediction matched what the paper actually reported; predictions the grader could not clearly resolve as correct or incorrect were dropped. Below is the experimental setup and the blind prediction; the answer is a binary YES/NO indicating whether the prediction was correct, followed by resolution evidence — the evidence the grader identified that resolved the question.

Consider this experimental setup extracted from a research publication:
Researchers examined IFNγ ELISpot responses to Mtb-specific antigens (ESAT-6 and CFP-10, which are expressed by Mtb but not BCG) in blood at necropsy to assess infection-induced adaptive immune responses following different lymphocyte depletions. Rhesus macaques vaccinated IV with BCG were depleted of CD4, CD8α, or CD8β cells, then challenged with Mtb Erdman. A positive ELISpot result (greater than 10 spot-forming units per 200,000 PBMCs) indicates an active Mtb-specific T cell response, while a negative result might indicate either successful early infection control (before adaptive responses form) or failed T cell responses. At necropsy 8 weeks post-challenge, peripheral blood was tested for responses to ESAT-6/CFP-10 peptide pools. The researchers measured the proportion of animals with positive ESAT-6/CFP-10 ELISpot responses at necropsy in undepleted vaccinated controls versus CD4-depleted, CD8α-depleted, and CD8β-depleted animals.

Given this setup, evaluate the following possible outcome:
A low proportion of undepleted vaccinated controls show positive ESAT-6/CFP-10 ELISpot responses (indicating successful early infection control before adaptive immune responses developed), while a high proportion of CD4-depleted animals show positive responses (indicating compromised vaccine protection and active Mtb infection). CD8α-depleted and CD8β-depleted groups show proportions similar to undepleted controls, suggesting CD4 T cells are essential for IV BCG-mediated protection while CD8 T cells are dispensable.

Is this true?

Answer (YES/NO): NO